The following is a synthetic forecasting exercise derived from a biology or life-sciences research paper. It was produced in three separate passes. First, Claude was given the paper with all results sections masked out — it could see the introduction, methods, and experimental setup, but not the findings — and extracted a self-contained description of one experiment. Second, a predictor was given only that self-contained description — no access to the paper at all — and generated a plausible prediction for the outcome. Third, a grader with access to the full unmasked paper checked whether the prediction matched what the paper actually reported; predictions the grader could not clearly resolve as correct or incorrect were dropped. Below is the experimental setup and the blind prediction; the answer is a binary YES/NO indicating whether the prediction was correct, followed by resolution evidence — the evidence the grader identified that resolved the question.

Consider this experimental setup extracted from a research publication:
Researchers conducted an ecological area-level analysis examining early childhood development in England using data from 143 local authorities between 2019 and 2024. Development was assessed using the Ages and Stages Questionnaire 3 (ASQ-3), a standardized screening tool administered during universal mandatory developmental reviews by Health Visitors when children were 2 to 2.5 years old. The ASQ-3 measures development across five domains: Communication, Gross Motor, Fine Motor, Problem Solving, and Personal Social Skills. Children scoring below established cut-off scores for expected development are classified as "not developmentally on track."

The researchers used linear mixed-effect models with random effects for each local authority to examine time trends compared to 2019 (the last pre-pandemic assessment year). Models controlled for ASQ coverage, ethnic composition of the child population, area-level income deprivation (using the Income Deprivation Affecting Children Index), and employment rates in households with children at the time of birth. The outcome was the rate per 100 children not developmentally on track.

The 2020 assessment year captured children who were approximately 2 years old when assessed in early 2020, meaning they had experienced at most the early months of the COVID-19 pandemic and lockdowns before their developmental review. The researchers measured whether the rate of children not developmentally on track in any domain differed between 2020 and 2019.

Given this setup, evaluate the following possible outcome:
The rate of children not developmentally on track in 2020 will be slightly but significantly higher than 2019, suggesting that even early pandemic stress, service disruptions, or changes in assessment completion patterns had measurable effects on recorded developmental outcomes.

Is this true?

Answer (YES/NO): NO